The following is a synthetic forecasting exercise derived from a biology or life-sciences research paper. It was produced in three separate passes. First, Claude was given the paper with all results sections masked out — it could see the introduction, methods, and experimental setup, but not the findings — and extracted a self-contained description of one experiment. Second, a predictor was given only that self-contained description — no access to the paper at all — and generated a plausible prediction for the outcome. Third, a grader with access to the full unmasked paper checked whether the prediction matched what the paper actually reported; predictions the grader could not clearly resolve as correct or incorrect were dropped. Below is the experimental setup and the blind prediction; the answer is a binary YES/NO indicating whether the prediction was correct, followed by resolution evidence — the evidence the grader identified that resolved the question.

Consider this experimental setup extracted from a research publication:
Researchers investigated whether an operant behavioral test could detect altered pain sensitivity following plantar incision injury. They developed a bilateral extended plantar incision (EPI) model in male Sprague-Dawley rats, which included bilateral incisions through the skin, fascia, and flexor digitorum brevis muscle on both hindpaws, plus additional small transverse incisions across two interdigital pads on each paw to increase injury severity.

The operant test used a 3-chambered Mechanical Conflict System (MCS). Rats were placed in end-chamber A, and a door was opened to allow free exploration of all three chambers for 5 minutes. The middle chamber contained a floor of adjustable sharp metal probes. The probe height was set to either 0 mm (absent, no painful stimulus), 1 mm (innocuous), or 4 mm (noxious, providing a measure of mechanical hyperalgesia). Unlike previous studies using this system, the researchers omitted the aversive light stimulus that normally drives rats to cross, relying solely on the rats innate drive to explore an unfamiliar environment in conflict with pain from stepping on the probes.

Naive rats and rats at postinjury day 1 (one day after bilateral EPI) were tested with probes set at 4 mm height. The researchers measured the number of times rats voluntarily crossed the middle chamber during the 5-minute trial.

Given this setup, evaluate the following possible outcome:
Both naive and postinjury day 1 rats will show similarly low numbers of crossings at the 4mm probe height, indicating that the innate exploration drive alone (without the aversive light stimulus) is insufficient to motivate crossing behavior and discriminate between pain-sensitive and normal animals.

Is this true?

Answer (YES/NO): NO